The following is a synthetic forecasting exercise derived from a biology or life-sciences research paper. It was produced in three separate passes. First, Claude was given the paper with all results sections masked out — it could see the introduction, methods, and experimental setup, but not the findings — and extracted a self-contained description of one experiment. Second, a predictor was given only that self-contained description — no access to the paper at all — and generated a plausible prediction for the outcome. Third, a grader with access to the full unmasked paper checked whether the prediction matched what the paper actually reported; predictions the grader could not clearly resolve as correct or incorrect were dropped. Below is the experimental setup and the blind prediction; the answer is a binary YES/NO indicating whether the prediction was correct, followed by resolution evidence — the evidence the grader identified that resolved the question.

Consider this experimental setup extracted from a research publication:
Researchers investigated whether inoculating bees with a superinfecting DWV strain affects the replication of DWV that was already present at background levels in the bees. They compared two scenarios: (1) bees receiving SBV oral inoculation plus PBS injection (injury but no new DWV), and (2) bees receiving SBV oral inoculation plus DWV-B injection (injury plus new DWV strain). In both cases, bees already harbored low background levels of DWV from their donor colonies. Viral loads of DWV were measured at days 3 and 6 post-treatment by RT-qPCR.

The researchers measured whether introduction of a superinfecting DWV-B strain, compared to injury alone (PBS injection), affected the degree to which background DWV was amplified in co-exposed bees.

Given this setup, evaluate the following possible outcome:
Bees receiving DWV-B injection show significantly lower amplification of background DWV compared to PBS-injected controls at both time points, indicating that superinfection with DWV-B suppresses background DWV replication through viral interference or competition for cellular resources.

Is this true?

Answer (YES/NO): YES